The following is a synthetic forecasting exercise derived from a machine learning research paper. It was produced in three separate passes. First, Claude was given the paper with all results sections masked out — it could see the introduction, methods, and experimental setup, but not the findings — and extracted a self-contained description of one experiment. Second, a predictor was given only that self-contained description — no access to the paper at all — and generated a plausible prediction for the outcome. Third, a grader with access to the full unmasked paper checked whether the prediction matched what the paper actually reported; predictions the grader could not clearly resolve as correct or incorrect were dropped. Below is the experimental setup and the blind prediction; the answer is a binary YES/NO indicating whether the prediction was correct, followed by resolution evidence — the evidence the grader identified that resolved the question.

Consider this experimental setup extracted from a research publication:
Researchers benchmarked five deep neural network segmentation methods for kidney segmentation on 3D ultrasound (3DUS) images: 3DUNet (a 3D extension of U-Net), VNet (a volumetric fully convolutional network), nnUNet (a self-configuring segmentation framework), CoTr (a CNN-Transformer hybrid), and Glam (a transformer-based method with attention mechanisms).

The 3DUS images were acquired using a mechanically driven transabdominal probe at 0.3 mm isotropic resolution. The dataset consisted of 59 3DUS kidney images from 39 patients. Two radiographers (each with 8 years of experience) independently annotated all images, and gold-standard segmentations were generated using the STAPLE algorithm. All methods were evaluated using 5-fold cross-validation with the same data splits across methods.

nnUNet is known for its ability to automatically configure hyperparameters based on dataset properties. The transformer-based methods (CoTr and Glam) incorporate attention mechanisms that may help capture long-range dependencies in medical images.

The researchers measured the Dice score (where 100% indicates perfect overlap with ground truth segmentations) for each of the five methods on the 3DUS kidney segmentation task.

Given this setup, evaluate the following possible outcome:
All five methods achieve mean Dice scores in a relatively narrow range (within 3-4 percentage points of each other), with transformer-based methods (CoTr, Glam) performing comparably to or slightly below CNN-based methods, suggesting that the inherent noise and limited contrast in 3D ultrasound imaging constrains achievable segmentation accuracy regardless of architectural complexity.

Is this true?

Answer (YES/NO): NO